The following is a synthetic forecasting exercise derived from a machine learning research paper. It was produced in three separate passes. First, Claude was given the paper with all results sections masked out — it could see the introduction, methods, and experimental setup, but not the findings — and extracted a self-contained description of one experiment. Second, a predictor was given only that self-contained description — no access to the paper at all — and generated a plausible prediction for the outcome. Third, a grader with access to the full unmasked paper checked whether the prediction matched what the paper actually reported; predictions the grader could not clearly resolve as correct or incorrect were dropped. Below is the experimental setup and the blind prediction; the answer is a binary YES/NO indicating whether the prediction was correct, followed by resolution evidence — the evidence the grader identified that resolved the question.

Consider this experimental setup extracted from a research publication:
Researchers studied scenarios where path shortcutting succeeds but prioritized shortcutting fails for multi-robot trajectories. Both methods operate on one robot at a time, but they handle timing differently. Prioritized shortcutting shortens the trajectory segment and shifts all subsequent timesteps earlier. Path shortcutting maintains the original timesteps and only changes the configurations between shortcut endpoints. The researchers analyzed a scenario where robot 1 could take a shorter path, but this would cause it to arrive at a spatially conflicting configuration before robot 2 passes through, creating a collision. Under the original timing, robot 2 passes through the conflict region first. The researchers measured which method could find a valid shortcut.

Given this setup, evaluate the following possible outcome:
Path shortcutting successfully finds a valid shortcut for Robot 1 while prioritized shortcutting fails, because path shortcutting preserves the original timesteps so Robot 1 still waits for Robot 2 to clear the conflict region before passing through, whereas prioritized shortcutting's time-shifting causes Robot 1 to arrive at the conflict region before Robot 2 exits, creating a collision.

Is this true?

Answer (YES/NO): YES